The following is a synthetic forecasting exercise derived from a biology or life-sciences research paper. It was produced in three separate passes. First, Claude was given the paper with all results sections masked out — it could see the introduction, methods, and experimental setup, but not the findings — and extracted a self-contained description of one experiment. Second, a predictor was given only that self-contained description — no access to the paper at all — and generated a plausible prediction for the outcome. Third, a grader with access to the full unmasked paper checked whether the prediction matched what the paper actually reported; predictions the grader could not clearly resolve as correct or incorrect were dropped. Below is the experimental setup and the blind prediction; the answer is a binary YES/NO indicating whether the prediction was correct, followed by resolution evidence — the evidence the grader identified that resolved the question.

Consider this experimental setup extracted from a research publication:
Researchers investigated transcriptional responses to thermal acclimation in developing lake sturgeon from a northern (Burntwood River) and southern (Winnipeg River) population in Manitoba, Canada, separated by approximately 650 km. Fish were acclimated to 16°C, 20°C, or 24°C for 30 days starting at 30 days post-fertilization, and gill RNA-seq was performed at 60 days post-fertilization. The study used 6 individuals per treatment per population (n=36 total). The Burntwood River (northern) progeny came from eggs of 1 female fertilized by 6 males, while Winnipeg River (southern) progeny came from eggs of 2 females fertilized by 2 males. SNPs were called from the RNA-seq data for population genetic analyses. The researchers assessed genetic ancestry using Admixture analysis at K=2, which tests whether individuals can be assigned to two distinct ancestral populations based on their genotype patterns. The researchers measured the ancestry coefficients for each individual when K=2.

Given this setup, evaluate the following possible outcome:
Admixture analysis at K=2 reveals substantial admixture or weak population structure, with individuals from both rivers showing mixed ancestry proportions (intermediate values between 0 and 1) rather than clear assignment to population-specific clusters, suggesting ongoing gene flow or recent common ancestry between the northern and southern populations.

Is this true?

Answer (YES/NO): NO